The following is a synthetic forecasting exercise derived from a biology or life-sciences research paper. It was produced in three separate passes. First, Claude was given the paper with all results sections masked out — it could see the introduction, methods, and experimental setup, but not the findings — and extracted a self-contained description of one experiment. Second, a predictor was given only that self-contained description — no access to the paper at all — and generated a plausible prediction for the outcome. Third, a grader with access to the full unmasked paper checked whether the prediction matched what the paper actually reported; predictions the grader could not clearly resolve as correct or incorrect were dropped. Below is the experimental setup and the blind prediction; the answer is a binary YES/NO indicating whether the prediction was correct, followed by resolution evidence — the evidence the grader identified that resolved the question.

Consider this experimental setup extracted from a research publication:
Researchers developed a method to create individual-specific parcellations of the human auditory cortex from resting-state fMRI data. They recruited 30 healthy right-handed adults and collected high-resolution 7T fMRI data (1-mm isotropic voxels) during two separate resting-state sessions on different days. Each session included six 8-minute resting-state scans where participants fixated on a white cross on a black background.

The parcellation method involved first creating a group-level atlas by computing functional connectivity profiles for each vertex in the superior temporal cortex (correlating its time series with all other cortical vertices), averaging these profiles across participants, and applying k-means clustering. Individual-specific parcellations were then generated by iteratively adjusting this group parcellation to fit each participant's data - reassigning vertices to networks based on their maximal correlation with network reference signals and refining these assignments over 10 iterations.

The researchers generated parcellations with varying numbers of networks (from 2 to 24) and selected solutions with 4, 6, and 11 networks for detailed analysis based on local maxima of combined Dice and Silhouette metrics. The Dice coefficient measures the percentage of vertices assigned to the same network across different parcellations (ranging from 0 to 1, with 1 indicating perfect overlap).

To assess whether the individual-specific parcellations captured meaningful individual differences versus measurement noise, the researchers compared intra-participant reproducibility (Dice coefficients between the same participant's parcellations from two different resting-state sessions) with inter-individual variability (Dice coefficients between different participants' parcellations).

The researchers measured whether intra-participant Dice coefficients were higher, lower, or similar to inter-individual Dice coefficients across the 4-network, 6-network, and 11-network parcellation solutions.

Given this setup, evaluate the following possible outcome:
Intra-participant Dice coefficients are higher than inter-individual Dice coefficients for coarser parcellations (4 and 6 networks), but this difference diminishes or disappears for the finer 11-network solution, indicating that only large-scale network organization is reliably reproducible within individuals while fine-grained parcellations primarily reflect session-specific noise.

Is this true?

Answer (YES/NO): NO